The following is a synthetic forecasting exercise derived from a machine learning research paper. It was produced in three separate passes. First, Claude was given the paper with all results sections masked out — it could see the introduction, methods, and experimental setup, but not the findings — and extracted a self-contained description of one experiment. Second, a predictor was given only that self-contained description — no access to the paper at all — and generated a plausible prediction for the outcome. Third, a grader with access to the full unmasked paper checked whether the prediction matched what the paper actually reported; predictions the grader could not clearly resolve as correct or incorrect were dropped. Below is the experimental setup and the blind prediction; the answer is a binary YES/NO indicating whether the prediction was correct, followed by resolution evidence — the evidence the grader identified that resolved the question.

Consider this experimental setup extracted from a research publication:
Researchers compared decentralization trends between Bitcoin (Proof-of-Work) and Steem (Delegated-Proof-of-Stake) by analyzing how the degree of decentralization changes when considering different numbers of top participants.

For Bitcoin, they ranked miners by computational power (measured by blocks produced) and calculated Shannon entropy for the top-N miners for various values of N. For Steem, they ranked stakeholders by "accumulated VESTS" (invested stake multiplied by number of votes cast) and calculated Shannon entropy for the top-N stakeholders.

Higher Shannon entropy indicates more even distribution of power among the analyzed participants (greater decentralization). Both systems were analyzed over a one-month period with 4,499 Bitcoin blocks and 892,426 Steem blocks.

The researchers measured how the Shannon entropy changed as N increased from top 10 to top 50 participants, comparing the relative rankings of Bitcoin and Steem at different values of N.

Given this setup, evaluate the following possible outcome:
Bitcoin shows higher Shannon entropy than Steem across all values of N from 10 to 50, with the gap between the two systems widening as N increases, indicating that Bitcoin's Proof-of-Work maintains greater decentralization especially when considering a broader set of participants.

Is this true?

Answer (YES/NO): NO